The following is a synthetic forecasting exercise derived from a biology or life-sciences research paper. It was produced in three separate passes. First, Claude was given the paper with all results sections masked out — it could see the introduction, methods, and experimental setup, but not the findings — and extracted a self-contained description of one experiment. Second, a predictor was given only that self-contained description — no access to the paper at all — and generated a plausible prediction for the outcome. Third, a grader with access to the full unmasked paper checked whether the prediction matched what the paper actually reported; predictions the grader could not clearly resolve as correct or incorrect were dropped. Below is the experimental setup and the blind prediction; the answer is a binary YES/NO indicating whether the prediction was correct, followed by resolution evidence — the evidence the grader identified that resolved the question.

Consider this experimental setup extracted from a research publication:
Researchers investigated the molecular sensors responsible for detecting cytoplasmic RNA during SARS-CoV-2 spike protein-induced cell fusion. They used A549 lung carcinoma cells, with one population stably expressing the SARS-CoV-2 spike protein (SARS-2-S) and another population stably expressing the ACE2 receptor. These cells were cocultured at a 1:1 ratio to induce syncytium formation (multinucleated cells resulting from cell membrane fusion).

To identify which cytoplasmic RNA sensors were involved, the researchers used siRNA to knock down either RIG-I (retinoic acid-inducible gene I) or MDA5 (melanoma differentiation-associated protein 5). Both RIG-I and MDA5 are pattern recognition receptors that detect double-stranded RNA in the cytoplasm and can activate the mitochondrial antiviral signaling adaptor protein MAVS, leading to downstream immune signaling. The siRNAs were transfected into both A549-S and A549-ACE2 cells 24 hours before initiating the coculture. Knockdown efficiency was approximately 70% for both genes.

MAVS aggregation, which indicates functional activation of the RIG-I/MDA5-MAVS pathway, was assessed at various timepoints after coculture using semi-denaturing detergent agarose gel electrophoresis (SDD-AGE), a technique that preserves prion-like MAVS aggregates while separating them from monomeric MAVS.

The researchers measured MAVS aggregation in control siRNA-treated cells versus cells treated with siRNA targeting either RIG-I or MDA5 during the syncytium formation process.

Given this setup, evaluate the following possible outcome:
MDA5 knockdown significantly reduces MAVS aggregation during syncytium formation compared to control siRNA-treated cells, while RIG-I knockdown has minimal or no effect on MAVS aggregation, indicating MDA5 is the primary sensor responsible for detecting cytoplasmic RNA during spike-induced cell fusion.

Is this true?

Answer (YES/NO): NO